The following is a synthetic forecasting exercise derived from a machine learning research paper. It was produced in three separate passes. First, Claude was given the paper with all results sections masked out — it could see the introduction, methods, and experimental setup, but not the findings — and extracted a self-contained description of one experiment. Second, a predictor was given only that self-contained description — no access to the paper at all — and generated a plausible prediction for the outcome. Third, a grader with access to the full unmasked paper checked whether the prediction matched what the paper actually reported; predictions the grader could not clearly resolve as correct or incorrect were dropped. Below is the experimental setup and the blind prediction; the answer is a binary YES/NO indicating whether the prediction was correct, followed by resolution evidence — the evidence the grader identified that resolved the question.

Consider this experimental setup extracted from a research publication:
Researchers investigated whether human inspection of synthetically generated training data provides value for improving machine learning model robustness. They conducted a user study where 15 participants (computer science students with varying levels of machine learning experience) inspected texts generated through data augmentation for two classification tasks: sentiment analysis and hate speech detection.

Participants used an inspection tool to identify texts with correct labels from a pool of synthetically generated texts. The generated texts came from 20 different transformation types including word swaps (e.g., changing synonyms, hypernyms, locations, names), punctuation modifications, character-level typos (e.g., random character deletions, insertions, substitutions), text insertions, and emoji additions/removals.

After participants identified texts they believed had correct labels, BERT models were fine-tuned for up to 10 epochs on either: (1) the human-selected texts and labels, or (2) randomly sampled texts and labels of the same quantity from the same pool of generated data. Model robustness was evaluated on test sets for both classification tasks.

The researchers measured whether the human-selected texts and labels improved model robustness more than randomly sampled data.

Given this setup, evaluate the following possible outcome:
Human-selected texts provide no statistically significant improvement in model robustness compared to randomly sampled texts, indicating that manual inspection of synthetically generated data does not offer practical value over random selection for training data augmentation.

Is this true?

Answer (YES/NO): NO